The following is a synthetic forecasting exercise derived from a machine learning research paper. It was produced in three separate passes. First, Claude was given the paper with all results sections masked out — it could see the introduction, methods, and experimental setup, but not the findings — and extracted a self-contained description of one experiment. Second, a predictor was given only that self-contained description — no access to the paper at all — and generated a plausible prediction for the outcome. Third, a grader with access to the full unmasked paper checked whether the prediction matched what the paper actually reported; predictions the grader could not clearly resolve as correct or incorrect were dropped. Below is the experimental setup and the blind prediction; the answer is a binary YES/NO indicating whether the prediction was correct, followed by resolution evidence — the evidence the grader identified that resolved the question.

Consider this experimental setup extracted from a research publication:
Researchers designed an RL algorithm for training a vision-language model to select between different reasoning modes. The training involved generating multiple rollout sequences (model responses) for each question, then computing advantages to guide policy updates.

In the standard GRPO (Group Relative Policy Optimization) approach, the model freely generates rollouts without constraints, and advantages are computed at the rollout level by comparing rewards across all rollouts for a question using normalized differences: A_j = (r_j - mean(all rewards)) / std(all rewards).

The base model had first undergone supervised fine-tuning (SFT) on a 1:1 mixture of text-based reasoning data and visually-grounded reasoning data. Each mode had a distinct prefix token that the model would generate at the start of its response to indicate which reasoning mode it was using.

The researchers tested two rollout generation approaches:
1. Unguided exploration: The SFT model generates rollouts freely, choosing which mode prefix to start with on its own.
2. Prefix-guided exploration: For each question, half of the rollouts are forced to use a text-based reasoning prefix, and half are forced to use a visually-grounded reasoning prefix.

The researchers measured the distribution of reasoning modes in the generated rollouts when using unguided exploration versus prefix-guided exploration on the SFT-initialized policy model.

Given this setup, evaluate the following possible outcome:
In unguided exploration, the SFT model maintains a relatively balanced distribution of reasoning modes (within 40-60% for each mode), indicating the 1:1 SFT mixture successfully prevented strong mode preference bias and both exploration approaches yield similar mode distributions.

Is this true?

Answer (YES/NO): NO